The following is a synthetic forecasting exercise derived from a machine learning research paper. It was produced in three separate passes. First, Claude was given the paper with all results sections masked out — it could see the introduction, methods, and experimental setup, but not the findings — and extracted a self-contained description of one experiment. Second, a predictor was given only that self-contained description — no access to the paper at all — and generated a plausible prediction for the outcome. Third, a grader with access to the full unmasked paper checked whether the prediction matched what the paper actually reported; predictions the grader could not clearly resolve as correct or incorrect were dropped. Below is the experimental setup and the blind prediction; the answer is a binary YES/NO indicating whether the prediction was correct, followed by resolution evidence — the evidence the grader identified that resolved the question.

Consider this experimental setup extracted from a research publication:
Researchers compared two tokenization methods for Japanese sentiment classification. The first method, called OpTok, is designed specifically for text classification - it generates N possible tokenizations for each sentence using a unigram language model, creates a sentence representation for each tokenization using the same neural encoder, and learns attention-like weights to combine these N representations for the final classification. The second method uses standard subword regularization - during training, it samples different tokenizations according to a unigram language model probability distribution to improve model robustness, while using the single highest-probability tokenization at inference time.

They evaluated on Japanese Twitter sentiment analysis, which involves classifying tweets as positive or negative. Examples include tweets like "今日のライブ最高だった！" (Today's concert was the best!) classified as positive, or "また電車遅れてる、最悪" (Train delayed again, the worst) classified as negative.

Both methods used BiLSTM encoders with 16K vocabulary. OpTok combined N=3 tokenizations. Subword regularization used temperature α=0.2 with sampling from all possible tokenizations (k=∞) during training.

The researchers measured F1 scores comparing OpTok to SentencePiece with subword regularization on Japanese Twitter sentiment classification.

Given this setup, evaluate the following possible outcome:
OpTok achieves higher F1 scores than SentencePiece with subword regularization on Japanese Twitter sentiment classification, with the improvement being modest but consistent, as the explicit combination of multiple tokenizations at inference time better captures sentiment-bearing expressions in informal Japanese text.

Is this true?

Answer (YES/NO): YES